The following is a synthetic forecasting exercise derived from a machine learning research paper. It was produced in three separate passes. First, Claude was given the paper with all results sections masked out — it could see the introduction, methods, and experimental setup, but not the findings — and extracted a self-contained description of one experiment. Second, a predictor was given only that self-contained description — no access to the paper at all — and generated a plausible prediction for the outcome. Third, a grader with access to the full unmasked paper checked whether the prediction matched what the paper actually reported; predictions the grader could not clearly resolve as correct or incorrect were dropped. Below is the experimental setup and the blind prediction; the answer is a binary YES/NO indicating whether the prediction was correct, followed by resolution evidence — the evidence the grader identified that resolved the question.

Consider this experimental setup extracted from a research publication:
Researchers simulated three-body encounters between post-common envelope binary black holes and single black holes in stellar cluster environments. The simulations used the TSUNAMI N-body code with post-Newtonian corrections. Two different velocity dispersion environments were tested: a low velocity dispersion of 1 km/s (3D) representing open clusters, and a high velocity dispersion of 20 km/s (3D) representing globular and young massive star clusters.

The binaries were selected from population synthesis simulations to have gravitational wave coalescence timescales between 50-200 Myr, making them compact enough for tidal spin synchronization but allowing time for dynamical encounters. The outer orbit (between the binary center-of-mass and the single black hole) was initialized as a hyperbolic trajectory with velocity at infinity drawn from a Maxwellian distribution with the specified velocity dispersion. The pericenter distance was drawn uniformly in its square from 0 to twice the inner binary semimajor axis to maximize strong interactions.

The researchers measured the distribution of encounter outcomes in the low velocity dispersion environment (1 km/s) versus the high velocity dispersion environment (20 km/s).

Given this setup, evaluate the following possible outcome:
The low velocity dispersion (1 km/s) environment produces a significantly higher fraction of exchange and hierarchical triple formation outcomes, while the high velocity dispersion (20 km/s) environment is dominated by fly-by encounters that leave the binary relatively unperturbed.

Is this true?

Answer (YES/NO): NO